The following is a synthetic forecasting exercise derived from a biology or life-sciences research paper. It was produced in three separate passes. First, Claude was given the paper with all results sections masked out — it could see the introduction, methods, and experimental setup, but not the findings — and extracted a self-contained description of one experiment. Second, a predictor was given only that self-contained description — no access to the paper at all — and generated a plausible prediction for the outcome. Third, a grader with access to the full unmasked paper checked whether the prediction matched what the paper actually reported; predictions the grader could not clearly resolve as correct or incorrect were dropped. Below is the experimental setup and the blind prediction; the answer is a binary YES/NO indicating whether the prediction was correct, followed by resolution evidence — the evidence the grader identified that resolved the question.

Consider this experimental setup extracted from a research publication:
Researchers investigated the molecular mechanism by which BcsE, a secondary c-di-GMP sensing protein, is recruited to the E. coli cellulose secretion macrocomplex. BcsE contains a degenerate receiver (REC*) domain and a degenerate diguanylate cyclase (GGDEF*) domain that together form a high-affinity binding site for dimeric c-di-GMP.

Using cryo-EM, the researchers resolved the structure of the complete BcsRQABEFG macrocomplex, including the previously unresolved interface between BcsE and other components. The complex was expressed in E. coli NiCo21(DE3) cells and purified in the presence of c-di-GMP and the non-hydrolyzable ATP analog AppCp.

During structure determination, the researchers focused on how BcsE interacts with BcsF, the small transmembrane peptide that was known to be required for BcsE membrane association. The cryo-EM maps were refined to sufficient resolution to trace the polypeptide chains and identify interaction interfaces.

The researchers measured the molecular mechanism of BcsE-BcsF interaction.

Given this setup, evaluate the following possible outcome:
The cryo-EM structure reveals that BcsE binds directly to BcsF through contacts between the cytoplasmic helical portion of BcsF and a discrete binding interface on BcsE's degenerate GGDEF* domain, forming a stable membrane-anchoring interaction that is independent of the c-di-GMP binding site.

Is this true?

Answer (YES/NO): NO